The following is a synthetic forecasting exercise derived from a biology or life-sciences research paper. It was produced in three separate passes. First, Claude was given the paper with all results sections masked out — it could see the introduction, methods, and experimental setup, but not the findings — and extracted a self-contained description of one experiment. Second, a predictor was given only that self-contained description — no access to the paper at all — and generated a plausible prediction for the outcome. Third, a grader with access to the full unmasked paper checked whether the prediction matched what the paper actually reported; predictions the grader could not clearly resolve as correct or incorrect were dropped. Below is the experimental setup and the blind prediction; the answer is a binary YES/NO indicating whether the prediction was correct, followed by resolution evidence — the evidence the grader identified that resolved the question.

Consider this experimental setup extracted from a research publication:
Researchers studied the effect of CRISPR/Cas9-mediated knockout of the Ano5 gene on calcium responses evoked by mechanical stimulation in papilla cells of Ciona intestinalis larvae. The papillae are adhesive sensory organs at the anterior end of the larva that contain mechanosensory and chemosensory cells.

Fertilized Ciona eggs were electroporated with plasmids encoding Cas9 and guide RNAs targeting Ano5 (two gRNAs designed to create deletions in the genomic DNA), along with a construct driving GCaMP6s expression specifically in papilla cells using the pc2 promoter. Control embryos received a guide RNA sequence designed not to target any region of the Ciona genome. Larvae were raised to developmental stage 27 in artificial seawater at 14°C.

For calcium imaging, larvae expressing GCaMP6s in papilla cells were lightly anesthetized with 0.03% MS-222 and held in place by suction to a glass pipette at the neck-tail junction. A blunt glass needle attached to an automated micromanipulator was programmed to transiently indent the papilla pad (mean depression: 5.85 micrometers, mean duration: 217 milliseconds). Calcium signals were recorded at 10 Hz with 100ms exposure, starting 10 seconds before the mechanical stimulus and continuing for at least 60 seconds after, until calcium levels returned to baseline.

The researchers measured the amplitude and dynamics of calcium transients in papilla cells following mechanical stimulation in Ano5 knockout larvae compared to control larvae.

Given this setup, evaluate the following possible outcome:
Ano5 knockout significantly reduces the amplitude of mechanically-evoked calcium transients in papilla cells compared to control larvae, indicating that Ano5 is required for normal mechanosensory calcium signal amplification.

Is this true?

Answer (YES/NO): NO